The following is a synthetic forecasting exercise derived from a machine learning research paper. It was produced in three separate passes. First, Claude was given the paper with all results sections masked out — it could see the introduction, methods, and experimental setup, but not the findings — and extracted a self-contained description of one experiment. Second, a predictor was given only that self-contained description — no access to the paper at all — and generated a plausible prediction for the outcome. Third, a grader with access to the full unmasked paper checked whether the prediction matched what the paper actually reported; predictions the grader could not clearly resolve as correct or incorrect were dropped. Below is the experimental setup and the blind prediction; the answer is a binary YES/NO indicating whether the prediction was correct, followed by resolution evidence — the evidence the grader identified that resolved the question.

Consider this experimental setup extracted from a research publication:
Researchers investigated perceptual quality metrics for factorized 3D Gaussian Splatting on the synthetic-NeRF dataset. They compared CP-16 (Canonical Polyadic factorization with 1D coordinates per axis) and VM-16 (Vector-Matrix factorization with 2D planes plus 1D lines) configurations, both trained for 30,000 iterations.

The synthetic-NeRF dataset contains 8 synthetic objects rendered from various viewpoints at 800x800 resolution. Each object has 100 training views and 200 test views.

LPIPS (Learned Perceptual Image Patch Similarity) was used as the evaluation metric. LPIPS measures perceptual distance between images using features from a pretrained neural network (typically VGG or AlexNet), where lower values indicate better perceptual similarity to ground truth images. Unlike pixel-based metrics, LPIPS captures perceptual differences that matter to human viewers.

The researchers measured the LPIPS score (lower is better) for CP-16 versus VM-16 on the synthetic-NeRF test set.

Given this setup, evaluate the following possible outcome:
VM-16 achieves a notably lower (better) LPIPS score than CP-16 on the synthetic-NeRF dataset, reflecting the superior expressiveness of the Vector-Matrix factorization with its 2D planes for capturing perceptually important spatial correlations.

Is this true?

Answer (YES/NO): YES